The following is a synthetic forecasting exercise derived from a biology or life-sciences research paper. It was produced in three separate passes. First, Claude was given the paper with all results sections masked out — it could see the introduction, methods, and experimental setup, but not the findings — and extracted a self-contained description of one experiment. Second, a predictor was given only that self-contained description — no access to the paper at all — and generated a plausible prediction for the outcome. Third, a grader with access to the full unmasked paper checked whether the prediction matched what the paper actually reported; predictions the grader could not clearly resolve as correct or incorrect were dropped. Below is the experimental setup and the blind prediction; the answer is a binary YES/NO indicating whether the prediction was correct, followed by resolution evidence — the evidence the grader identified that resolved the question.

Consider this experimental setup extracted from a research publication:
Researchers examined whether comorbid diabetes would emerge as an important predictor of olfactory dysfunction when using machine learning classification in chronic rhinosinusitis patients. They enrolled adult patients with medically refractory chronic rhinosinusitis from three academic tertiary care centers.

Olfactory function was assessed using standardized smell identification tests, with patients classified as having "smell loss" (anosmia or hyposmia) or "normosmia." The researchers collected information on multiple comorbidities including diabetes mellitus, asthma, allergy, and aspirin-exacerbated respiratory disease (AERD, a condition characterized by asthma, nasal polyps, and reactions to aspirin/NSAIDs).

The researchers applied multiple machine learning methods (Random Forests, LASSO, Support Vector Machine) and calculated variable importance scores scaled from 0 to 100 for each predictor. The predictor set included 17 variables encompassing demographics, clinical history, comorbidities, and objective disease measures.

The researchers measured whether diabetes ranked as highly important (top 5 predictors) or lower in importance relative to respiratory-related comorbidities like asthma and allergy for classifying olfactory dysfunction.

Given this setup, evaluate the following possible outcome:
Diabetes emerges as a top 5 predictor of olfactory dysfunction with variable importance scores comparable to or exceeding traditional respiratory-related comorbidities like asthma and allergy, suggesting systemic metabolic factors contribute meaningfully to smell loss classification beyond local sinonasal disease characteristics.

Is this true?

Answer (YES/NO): NO